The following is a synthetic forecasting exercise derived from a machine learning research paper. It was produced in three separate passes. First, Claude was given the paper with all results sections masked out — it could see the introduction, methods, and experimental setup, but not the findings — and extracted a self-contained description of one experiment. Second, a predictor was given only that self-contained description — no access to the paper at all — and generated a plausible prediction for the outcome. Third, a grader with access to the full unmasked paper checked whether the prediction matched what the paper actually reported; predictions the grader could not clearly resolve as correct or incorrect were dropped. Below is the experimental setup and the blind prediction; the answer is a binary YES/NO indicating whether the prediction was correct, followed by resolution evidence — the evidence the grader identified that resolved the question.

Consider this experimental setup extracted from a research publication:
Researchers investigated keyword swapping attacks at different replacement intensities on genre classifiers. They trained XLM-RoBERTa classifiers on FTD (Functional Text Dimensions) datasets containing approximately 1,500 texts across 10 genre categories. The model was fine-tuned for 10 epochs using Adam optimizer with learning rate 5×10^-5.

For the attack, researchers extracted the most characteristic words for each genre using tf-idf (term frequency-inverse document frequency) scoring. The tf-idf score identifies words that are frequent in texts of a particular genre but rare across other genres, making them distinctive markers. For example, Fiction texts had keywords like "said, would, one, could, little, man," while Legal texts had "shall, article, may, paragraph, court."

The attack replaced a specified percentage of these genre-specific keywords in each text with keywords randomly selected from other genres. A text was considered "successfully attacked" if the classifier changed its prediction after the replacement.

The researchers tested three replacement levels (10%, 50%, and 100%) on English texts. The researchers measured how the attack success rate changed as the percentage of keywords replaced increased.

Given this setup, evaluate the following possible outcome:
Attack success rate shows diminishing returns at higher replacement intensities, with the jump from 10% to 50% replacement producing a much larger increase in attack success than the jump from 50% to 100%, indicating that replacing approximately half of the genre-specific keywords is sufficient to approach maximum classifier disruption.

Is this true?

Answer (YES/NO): NO